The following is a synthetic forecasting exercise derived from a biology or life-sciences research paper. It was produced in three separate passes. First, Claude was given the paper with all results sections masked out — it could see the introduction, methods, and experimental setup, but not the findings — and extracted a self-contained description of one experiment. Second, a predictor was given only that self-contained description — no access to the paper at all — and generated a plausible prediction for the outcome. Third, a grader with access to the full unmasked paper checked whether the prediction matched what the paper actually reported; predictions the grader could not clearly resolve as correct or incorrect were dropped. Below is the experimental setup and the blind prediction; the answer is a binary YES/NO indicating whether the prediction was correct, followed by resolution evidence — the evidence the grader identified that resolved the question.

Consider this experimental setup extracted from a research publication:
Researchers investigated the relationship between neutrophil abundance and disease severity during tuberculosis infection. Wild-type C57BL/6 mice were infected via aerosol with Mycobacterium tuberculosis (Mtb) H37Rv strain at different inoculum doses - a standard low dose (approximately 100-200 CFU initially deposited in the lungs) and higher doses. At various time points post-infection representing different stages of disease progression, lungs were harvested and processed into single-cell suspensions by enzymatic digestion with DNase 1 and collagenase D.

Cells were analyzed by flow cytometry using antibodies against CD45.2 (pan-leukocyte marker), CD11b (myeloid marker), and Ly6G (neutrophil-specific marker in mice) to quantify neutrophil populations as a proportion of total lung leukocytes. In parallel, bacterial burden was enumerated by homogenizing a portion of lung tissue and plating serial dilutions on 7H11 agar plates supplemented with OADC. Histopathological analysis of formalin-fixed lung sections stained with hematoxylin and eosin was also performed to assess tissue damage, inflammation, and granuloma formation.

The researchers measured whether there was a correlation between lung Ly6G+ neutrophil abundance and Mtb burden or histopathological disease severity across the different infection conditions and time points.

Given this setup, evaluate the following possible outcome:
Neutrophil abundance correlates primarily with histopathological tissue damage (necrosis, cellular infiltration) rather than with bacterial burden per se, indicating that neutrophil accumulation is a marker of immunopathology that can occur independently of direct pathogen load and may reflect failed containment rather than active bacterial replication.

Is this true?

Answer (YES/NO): NO